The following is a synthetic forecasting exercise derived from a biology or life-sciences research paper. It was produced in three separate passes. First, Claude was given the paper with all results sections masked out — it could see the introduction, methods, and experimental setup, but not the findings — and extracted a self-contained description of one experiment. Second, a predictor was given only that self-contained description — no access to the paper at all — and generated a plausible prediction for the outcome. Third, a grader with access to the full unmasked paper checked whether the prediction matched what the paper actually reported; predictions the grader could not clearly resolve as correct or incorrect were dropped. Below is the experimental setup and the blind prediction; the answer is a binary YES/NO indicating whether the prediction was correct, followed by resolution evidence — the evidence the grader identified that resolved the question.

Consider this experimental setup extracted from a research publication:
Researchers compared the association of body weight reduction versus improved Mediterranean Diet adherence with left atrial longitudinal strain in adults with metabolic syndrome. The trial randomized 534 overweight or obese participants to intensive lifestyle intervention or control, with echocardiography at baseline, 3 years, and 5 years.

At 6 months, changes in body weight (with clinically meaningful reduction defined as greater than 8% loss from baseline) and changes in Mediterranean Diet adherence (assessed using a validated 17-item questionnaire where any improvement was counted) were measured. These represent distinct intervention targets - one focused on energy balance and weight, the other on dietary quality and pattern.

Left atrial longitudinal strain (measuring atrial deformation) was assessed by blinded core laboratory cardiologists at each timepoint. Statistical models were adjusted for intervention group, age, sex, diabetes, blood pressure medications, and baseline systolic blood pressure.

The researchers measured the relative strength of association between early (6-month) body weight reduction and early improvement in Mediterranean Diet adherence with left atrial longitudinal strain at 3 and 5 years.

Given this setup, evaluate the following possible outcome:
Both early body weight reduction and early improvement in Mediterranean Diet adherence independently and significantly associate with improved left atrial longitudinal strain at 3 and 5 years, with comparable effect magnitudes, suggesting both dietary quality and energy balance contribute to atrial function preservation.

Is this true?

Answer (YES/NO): NO